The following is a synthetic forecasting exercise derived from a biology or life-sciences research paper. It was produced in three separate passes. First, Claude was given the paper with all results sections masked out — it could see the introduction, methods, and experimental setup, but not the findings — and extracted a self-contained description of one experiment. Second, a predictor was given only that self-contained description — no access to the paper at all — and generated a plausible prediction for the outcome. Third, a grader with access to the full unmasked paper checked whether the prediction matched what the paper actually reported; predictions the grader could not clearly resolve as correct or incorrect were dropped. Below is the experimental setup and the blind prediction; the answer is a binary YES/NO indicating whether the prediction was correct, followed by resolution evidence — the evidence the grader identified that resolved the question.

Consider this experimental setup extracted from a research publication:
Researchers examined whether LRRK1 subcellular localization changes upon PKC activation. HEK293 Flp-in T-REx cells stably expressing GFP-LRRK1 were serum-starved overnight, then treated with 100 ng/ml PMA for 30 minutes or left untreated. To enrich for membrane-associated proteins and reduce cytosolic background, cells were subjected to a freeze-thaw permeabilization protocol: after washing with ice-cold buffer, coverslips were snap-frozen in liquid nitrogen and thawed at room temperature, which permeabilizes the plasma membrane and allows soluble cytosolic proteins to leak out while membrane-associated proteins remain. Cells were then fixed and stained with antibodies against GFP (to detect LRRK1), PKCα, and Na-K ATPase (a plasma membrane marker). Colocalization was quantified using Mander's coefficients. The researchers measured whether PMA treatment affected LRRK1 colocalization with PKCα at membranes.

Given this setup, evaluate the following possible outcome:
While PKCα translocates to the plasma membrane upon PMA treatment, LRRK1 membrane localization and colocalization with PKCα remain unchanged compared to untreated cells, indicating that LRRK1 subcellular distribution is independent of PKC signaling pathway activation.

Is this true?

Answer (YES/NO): NO